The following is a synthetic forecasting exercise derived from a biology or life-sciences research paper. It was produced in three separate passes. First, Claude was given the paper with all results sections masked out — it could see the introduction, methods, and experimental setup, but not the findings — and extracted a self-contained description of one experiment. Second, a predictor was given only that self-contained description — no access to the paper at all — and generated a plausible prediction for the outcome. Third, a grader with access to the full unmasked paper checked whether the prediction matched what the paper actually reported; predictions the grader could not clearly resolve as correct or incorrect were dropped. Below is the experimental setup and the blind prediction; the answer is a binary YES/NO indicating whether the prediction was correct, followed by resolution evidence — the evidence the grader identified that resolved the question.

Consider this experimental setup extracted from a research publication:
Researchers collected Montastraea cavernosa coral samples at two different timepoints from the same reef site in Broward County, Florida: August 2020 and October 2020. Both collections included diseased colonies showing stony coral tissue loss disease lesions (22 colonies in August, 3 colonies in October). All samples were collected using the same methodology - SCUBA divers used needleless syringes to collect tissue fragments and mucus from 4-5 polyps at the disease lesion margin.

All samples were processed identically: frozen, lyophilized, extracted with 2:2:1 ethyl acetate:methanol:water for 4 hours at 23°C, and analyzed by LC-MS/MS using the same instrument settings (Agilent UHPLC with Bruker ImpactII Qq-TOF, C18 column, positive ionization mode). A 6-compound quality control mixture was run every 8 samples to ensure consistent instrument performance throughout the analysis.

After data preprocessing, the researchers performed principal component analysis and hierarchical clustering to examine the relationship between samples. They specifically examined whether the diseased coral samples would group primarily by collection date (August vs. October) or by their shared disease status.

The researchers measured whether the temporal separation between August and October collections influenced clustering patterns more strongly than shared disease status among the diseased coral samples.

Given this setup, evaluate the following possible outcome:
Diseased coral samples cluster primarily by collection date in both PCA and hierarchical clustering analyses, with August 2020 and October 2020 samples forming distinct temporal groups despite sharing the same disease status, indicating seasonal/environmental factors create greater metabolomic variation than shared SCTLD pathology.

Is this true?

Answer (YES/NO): NO